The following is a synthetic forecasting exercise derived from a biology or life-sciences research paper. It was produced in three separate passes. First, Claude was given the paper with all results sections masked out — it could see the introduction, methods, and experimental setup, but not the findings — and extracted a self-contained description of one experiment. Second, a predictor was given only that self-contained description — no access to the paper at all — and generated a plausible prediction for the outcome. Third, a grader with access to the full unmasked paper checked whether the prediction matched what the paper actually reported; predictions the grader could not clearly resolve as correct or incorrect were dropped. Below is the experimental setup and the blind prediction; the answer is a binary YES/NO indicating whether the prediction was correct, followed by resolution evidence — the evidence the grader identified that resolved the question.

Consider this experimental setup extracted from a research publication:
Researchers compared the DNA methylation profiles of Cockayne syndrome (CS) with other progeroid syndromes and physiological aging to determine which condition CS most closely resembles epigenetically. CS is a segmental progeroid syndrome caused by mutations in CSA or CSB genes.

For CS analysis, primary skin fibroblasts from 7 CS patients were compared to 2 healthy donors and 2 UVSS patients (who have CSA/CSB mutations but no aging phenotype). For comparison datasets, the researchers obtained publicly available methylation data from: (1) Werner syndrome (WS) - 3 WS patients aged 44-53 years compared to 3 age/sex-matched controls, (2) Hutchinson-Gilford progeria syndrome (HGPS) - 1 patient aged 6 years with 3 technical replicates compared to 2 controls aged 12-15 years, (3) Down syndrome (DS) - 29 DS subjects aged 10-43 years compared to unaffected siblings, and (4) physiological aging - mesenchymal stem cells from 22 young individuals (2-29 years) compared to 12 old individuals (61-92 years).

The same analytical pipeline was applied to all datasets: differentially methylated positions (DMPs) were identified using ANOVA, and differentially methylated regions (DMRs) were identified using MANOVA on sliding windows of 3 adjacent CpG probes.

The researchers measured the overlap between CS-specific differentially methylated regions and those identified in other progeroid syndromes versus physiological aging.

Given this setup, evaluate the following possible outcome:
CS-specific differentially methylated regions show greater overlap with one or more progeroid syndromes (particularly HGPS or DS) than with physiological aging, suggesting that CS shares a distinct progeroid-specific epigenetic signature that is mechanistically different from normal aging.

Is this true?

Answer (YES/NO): NO